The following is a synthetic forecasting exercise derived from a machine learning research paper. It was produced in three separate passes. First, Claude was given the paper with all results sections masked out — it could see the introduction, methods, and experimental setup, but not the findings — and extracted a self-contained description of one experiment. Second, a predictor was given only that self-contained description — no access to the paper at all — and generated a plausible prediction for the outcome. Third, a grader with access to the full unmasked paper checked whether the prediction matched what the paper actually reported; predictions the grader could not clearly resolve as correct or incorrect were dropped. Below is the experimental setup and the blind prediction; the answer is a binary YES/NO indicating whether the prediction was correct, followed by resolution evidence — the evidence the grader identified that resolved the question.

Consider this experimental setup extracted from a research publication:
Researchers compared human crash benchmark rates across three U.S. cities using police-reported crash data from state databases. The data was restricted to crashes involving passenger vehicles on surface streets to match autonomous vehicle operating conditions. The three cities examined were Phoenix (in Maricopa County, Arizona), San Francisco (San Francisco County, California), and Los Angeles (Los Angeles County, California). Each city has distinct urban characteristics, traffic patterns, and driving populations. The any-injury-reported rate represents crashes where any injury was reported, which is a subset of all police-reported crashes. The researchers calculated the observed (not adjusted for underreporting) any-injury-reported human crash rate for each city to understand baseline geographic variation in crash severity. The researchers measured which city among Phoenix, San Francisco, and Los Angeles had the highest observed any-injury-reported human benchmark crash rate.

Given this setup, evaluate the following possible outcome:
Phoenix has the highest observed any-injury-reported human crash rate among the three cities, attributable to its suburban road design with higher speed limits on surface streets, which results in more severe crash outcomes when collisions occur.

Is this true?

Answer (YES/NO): NO